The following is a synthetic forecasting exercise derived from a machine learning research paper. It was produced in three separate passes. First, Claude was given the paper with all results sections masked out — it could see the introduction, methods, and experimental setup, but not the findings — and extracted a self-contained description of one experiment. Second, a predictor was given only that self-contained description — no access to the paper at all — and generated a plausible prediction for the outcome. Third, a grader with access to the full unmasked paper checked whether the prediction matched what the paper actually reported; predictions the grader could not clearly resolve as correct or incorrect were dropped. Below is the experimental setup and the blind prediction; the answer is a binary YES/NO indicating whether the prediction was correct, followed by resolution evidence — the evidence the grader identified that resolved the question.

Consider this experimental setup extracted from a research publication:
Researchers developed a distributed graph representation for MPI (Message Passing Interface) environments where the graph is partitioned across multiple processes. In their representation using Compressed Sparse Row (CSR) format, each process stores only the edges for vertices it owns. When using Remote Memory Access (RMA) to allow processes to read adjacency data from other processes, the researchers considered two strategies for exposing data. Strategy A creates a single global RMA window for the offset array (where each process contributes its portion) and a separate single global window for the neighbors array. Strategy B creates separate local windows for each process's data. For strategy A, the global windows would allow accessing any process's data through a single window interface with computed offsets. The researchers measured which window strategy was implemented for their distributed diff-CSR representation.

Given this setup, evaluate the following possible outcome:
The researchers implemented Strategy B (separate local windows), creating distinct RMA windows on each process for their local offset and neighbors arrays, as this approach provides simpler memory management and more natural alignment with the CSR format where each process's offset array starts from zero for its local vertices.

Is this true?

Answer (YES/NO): NO